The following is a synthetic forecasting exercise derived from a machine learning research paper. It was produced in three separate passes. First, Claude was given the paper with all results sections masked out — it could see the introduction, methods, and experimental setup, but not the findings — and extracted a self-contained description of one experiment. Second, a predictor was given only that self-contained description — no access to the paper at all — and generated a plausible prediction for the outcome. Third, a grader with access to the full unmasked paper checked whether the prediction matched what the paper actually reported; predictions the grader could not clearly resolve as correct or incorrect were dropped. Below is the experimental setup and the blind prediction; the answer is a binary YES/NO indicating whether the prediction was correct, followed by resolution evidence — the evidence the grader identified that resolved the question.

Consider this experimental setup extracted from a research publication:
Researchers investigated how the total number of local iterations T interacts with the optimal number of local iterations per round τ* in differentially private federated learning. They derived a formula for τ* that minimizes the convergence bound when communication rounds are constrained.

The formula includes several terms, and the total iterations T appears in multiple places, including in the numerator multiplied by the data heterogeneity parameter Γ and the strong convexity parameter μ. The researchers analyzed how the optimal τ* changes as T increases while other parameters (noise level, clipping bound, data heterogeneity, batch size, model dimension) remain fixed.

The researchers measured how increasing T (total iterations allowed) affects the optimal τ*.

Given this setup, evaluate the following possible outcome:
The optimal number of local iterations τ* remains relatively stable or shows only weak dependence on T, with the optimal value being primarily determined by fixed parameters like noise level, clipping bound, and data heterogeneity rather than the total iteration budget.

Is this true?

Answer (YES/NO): NO